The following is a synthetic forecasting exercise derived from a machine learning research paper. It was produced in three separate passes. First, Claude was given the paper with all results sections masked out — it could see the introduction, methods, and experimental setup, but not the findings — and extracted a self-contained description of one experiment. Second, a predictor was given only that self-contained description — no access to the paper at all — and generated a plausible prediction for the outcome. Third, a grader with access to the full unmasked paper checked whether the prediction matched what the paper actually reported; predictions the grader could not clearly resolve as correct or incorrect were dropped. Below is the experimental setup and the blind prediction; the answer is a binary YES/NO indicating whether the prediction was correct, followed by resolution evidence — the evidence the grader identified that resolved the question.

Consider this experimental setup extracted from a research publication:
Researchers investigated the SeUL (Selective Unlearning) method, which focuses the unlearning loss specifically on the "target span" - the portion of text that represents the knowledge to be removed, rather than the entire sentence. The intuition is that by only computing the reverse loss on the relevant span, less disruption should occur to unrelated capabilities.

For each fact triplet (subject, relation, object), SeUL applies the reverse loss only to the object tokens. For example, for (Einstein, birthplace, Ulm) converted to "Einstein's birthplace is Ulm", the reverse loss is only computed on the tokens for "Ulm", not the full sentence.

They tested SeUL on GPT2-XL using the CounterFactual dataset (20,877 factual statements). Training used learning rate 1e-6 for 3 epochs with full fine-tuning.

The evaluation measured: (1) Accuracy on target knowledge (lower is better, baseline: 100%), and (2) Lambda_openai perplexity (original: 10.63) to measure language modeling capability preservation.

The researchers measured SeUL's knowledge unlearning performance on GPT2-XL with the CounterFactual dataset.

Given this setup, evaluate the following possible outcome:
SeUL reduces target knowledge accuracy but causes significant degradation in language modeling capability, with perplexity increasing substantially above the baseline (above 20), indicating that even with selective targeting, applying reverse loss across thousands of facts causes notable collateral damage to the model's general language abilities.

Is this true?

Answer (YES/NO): YES